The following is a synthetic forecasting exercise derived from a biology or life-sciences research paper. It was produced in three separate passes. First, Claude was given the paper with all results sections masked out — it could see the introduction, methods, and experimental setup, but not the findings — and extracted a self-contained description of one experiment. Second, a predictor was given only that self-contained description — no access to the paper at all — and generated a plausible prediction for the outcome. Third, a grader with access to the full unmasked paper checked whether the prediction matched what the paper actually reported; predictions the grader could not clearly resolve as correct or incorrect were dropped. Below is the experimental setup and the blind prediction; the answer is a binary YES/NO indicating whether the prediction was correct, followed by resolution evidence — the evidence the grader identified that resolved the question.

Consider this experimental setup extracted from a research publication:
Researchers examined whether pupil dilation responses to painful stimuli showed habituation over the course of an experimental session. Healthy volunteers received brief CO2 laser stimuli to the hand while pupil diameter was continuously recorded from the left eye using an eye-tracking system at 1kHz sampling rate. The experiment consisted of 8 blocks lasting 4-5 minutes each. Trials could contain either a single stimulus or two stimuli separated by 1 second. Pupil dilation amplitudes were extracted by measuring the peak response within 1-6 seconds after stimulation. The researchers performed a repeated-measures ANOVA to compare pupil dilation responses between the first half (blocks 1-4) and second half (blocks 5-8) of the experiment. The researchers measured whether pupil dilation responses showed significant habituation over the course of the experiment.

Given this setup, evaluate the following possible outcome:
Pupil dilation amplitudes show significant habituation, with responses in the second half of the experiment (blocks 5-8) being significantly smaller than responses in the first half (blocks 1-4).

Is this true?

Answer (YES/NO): YES